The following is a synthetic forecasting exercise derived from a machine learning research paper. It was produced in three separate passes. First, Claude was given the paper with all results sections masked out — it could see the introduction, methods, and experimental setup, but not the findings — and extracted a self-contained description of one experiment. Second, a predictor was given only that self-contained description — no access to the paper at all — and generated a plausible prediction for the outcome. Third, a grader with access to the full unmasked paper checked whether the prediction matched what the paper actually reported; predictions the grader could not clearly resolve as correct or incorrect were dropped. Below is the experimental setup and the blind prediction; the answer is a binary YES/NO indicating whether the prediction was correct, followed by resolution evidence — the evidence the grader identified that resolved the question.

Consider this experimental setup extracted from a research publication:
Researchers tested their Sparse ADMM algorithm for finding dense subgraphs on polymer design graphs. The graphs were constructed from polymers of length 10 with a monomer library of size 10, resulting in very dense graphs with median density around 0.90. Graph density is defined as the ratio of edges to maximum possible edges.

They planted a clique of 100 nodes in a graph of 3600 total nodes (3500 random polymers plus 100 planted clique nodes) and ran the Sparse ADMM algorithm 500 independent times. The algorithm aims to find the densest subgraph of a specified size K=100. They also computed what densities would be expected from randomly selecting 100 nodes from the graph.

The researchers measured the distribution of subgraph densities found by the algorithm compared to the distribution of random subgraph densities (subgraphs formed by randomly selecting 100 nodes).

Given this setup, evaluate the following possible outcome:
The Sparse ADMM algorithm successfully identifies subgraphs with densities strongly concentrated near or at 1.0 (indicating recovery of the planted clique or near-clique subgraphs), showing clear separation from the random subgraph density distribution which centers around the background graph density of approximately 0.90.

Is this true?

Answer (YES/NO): NO